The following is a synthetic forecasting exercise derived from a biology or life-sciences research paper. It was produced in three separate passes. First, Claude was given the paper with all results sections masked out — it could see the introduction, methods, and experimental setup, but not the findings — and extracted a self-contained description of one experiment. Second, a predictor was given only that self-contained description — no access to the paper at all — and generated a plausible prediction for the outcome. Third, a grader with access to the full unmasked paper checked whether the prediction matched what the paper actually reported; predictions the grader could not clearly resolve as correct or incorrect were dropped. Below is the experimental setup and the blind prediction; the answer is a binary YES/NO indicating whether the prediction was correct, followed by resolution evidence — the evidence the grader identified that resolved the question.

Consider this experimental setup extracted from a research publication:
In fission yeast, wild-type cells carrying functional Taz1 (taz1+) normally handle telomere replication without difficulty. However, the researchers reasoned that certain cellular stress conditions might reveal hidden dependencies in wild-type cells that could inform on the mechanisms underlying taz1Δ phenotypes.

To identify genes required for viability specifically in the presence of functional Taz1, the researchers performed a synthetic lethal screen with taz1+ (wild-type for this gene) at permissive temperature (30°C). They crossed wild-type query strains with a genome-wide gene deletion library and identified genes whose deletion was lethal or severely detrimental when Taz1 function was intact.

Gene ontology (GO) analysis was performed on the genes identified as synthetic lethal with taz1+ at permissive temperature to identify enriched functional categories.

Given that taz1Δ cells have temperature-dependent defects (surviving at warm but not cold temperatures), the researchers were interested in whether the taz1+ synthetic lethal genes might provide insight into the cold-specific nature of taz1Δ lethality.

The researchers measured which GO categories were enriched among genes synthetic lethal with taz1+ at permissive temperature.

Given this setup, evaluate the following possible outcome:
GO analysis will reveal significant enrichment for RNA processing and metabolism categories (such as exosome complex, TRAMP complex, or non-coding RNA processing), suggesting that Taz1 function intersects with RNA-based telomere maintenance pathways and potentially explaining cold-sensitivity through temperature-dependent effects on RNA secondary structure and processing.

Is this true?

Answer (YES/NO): NO